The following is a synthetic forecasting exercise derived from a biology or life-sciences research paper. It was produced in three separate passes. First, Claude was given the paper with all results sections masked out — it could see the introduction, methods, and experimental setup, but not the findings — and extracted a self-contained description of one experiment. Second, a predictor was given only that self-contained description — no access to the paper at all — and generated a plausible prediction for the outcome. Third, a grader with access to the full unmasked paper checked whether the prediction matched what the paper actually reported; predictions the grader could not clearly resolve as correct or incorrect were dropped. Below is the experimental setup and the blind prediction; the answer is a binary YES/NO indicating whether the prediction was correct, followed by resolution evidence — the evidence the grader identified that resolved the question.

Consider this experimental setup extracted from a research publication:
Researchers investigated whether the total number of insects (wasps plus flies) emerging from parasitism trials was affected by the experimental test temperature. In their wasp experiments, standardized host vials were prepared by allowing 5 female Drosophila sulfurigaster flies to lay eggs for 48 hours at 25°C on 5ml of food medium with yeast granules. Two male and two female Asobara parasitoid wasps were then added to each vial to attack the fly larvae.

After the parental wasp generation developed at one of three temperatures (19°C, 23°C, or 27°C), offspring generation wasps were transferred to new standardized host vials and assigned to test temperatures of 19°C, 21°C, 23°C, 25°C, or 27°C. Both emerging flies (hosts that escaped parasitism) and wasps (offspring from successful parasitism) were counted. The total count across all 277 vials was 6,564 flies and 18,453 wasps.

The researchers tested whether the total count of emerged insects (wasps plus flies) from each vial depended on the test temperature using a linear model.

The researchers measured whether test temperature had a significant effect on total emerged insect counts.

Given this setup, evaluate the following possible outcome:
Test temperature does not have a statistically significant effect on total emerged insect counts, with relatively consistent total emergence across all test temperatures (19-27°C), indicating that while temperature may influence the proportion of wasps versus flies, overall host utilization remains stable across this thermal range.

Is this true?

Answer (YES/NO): YES